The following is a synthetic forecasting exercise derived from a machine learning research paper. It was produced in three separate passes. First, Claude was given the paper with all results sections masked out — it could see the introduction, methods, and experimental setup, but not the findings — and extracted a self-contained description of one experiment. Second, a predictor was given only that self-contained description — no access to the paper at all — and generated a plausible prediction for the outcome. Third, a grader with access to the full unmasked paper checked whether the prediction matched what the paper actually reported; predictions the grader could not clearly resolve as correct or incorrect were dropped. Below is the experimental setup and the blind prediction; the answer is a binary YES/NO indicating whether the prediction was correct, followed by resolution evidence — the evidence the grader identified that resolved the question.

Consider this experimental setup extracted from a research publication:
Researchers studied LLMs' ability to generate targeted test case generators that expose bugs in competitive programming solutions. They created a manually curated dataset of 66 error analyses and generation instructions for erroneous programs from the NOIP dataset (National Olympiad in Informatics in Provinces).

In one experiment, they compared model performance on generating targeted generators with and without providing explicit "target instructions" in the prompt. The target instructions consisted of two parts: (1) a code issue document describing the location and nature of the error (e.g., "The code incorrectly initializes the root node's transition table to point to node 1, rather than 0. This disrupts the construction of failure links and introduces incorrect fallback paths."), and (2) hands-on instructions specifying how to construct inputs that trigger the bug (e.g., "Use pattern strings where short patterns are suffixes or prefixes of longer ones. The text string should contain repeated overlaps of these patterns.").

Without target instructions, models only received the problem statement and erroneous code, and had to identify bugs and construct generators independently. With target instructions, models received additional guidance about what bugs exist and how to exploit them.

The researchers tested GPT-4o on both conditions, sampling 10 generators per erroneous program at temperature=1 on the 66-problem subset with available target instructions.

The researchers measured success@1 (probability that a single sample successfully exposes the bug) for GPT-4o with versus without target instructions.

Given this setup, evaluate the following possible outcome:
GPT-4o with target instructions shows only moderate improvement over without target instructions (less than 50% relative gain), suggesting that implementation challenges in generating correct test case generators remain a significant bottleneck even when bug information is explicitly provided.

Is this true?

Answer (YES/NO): YES